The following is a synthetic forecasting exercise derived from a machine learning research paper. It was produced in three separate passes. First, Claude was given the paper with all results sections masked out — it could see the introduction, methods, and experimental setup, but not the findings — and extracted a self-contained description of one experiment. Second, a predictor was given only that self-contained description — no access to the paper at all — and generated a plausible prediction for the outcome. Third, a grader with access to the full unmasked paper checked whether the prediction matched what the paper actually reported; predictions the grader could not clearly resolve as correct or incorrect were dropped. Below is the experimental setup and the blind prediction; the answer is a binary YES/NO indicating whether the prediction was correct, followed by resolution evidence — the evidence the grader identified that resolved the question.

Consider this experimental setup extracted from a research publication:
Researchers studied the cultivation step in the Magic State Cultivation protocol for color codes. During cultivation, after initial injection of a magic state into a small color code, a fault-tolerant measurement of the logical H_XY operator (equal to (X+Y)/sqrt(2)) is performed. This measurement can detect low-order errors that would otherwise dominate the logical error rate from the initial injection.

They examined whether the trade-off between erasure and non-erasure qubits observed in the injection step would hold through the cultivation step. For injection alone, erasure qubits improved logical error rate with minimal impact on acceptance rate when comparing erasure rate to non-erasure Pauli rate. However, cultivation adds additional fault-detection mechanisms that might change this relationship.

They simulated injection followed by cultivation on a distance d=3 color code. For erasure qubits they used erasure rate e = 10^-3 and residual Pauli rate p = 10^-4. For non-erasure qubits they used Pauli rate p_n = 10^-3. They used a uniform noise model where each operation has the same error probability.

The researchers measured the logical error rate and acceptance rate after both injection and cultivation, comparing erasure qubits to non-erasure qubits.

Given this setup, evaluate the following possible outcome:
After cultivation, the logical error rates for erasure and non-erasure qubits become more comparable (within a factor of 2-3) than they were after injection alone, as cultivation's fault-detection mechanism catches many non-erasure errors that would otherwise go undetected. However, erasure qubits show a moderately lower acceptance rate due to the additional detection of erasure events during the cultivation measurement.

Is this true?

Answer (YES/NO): NO